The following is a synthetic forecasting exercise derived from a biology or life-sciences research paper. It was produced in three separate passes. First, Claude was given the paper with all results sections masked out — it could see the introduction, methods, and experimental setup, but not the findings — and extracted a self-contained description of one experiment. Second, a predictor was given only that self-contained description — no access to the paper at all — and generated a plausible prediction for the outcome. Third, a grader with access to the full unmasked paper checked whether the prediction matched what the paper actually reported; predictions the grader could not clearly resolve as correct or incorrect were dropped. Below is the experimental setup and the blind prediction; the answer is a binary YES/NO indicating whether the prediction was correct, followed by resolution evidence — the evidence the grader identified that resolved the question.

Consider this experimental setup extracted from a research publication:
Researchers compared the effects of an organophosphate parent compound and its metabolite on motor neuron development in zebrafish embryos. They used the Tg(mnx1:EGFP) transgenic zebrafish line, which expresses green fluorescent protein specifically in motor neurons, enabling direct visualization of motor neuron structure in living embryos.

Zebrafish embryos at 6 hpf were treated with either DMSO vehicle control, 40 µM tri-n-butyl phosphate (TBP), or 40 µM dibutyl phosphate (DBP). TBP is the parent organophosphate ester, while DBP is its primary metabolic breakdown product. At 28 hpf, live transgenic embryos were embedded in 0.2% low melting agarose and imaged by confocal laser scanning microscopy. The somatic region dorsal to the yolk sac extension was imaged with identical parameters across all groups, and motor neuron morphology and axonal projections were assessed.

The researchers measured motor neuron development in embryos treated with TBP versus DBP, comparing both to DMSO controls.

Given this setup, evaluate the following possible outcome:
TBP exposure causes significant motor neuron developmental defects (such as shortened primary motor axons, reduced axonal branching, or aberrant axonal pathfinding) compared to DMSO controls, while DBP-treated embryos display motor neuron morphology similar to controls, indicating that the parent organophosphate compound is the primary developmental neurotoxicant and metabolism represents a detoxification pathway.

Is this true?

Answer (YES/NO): YES